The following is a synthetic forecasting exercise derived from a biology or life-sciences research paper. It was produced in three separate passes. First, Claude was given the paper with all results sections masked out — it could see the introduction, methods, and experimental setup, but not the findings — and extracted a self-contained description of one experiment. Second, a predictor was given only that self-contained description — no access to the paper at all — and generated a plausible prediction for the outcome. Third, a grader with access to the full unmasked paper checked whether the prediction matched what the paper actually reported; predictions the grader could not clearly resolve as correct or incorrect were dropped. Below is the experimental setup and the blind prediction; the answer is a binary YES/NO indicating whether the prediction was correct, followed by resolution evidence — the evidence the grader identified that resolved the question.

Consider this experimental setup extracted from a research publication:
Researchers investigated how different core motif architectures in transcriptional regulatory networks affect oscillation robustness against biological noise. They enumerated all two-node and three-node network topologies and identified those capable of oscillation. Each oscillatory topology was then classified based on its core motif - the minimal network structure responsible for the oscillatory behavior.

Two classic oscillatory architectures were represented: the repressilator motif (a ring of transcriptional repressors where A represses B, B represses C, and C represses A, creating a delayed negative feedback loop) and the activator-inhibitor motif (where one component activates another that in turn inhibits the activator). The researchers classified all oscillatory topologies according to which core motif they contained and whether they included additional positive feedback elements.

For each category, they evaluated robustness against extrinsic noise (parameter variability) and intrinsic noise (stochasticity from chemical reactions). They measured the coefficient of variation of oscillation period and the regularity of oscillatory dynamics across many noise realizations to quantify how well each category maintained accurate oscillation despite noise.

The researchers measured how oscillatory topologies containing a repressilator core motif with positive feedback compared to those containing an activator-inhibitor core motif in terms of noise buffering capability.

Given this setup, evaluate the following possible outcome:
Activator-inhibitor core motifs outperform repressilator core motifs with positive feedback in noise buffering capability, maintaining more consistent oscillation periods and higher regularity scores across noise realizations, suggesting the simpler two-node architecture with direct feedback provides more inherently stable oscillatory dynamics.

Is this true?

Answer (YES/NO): NO